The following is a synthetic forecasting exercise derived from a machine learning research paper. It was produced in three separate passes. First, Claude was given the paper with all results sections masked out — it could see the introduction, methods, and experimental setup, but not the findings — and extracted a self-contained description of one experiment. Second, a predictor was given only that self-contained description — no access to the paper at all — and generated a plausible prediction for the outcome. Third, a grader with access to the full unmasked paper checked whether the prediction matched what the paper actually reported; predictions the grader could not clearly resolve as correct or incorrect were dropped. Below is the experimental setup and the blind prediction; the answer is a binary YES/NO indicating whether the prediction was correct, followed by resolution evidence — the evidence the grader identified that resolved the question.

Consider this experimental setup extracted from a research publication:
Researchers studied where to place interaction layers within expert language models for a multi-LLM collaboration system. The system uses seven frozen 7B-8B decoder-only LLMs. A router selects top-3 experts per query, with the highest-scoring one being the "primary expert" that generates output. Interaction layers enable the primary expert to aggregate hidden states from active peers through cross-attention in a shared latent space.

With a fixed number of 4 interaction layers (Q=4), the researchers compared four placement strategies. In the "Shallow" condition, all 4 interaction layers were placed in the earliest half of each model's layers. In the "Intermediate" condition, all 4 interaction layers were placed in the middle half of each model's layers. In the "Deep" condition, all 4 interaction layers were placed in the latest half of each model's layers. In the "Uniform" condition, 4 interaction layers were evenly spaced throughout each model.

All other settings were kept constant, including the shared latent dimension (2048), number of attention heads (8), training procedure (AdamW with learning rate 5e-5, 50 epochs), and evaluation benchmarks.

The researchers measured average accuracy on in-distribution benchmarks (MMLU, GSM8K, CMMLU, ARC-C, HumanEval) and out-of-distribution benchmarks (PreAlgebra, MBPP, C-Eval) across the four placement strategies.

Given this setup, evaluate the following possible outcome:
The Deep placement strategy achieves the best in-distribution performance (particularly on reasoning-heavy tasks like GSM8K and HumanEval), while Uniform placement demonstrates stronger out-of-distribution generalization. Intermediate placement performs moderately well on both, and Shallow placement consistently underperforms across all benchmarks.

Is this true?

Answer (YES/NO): NO